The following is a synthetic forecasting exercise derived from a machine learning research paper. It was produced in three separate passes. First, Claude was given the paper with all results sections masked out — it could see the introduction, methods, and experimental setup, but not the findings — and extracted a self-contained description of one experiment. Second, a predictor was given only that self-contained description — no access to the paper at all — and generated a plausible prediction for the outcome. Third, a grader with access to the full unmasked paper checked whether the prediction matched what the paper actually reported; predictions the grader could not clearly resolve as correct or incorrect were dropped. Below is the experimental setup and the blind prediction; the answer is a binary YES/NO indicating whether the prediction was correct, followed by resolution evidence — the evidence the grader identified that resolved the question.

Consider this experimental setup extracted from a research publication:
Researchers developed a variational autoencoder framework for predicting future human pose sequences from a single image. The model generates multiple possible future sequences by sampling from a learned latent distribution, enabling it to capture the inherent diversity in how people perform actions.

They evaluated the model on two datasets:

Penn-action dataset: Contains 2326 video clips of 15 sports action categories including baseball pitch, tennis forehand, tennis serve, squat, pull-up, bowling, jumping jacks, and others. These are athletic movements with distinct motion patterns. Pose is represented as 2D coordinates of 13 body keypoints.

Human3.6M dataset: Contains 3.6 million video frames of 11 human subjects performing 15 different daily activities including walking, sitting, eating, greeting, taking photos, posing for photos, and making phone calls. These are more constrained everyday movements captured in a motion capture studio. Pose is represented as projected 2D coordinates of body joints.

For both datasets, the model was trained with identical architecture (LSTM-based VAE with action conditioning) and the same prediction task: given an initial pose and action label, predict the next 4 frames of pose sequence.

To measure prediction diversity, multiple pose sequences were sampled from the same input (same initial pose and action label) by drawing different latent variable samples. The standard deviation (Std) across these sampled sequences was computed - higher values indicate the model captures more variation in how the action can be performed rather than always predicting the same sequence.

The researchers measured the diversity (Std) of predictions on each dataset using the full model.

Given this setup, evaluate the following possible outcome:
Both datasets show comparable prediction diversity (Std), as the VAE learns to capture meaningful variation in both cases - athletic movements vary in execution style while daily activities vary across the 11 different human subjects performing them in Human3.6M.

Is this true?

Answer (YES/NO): NO